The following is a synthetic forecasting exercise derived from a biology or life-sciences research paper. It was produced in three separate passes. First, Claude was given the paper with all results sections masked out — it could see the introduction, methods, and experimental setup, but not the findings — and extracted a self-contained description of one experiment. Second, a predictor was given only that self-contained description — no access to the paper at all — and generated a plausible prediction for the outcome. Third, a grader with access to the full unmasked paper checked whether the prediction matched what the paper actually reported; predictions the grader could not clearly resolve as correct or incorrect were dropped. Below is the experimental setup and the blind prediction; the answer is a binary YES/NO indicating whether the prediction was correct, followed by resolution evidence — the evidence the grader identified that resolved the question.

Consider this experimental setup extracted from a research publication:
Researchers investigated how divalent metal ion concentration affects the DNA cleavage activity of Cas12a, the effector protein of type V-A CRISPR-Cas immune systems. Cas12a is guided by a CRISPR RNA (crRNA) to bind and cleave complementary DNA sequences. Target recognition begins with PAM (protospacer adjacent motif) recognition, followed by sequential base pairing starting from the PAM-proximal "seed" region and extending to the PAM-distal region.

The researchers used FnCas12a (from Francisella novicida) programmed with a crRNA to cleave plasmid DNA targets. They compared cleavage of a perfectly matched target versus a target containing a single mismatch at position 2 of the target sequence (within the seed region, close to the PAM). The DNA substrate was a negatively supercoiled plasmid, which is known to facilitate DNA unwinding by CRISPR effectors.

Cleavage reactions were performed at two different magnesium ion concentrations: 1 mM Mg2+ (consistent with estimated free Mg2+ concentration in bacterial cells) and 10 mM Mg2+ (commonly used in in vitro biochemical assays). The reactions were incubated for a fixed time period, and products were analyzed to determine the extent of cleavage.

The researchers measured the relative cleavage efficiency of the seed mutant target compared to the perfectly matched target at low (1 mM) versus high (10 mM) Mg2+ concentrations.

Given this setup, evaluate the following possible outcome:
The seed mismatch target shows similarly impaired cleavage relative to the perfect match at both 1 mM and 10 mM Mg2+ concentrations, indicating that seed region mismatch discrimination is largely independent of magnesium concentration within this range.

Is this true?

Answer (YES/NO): NO